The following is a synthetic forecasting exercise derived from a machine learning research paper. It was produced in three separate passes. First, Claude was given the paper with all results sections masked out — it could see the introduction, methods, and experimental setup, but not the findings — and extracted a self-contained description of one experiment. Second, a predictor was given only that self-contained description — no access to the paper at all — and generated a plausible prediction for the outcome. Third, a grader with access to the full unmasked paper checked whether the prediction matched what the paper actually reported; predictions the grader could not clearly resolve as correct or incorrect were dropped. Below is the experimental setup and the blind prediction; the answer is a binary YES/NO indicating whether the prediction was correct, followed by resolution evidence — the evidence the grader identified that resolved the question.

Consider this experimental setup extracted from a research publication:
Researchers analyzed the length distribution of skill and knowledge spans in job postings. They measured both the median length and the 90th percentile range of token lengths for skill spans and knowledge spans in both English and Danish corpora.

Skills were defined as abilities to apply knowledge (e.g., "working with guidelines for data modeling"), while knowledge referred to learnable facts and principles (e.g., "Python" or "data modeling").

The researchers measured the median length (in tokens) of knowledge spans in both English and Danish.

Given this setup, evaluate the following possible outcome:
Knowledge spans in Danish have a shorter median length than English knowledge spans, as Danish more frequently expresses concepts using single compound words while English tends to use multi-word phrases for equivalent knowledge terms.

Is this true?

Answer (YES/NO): NO